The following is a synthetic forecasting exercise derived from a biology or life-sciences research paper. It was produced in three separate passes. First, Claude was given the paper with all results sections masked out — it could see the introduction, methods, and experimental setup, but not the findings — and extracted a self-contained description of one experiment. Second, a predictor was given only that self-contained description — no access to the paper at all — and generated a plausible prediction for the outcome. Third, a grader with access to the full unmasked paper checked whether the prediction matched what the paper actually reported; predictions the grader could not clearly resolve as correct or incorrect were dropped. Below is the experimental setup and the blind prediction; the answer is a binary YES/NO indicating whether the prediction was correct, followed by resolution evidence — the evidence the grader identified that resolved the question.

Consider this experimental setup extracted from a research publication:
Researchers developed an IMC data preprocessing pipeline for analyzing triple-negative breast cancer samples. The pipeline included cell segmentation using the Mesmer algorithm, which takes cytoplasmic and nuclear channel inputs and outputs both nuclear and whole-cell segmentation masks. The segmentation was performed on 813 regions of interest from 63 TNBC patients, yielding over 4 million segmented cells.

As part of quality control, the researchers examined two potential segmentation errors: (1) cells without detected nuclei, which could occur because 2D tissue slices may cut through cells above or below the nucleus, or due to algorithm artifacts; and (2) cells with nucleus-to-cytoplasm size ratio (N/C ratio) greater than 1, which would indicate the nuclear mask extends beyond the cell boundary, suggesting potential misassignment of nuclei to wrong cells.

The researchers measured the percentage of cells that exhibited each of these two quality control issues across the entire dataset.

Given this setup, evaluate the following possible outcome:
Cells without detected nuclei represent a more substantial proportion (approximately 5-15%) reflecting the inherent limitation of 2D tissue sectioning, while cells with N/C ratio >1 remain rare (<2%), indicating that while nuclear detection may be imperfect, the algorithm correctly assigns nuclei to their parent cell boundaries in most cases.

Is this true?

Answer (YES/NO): NO